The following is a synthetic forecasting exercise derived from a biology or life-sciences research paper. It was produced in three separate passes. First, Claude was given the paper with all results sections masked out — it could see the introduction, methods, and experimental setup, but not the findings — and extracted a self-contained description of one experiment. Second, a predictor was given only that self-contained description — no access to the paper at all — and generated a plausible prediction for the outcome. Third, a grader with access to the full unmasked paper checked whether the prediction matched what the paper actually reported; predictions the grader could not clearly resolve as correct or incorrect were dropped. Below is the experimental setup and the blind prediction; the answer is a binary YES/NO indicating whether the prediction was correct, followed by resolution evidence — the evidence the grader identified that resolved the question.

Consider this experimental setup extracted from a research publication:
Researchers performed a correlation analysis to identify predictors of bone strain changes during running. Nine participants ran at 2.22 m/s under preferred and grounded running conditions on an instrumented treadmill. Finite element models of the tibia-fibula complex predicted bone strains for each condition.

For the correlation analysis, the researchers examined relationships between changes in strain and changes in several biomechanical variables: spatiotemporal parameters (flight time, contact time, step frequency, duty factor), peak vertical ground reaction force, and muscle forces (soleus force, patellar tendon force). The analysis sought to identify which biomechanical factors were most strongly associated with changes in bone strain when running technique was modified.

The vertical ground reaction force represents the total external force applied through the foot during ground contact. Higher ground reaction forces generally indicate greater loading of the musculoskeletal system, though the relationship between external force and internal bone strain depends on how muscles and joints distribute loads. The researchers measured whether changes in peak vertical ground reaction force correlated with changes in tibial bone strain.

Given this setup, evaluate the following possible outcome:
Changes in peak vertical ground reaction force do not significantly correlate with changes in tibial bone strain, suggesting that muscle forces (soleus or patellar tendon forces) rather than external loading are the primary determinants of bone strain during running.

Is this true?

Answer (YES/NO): YES